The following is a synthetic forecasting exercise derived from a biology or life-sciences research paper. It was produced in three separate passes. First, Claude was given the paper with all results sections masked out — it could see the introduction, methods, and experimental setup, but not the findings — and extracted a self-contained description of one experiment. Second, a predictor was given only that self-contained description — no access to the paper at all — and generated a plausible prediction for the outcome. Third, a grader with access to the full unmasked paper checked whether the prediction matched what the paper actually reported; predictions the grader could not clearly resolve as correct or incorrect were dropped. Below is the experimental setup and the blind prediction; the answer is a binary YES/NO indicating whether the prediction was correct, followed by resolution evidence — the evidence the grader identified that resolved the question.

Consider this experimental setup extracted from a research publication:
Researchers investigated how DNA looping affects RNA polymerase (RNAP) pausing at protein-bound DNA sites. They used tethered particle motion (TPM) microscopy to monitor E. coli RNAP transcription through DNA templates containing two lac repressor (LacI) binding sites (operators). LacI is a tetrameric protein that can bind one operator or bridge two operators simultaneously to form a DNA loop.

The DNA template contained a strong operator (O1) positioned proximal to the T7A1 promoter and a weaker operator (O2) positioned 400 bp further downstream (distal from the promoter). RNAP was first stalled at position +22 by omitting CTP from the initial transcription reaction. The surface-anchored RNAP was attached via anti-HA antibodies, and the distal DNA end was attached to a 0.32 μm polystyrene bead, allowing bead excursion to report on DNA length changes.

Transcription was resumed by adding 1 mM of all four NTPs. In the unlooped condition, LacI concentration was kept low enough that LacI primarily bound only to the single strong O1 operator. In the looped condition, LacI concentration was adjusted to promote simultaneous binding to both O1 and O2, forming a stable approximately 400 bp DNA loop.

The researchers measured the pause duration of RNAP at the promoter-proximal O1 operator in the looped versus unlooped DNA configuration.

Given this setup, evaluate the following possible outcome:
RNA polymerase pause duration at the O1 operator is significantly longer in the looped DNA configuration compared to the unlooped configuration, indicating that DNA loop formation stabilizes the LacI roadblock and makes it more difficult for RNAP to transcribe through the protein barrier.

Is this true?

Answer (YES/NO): YES